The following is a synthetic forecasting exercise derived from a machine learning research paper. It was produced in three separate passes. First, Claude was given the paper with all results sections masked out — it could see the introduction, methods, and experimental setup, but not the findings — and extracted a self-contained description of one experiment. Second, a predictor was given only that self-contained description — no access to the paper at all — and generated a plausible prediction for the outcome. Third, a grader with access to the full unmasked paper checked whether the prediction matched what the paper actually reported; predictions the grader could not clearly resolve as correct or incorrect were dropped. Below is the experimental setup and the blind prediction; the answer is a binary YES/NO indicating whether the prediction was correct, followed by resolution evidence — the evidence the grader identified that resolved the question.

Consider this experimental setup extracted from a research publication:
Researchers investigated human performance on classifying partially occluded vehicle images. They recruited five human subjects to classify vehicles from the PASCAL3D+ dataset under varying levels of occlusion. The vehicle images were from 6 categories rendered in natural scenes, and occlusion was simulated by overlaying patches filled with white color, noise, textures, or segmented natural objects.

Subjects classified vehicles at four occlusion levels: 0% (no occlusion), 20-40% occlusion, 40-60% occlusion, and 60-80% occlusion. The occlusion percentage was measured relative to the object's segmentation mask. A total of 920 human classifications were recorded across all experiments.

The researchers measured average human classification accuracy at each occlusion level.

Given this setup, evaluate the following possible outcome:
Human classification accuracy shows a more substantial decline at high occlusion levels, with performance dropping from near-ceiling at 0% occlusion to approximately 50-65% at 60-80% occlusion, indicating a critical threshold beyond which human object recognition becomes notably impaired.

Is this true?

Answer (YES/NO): NO